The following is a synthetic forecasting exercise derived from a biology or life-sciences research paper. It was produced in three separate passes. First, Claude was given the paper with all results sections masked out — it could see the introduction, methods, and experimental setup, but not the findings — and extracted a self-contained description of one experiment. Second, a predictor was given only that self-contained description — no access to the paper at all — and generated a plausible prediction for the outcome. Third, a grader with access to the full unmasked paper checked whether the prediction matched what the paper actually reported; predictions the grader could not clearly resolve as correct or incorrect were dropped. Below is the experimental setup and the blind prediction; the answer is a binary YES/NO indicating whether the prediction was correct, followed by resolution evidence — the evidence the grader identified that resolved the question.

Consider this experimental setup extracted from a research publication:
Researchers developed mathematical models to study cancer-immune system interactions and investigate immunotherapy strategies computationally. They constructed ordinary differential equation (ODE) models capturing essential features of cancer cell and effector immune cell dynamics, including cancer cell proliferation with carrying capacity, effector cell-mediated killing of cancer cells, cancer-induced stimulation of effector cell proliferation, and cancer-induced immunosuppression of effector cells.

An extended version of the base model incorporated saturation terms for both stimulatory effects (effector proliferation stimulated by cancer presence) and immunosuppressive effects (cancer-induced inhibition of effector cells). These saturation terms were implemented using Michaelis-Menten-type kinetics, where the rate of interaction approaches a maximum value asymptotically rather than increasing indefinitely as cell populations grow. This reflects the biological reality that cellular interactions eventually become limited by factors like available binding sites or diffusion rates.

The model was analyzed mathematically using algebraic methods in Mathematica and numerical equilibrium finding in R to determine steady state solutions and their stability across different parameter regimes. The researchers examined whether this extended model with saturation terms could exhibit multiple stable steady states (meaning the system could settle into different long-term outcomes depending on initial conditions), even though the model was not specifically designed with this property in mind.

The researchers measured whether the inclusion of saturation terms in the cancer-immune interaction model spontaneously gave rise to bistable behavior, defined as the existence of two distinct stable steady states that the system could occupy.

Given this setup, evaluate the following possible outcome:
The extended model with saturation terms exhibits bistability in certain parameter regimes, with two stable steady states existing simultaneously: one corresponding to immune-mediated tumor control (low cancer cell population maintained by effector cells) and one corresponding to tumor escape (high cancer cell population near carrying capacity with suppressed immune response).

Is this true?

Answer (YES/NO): YES